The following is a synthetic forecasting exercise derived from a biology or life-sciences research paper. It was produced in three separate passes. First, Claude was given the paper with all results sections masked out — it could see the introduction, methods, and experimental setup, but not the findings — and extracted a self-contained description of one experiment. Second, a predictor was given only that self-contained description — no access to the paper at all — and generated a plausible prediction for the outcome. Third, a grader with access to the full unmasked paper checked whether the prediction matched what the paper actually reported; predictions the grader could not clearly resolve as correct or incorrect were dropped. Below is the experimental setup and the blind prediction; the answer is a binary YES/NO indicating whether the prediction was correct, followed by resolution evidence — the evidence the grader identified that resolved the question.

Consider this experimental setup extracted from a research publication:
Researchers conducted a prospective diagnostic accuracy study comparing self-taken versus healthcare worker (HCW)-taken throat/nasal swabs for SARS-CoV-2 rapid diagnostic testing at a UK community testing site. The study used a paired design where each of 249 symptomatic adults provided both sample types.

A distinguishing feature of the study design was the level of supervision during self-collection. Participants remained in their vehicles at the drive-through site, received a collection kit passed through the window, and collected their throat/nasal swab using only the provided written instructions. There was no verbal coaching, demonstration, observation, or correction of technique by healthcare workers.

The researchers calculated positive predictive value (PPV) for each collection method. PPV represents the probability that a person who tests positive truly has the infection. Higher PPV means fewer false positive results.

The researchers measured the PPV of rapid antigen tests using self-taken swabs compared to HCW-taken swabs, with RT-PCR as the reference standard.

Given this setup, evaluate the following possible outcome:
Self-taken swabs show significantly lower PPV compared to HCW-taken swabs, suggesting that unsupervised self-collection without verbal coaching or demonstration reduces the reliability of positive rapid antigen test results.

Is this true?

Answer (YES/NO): NO